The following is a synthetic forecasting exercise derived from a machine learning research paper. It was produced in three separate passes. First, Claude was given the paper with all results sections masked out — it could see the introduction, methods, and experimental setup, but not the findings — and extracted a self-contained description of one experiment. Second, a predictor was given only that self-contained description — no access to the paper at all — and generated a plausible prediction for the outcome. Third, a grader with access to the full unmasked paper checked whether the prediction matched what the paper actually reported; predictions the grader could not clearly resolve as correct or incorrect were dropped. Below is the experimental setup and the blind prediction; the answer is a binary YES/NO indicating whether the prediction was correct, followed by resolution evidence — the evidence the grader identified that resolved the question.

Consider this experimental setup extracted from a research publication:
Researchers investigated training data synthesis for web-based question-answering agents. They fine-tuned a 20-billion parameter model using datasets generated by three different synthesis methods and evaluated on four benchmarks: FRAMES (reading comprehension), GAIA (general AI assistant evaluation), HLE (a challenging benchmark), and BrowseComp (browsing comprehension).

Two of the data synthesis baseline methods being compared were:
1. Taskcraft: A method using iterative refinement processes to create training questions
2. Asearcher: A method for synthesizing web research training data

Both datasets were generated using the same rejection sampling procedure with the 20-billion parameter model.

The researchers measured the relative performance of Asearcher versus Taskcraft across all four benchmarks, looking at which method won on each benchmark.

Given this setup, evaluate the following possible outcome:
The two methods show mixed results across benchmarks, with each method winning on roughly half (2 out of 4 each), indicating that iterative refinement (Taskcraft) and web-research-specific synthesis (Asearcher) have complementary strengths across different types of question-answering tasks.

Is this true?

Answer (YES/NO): YES